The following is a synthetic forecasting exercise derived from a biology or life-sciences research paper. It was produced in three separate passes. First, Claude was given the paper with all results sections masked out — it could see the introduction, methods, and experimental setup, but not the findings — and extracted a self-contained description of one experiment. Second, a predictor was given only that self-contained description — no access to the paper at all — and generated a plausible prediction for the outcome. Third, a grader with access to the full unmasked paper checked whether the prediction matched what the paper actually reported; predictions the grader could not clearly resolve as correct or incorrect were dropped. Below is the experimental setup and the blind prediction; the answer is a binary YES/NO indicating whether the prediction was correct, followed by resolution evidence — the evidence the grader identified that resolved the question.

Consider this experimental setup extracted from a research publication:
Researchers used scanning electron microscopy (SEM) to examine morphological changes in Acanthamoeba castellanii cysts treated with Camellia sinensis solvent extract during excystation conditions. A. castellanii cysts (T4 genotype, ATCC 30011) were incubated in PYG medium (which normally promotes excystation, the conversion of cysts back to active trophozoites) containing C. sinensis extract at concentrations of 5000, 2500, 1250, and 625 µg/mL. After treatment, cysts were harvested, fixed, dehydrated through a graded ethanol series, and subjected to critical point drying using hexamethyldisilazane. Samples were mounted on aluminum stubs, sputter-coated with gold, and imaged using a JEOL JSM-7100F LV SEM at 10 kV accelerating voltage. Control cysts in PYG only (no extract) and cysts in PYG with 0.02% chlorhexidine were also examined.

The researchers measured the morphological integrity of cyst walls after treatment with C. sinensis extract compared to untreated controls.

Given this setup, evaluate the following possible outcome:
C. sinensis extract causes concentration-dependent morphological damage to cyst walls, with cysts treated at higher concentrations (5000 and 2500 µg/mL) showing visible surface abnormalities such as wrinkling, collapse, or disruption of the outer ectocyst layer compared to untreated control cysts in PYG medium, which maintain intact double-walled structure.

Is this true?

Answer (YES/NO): YES